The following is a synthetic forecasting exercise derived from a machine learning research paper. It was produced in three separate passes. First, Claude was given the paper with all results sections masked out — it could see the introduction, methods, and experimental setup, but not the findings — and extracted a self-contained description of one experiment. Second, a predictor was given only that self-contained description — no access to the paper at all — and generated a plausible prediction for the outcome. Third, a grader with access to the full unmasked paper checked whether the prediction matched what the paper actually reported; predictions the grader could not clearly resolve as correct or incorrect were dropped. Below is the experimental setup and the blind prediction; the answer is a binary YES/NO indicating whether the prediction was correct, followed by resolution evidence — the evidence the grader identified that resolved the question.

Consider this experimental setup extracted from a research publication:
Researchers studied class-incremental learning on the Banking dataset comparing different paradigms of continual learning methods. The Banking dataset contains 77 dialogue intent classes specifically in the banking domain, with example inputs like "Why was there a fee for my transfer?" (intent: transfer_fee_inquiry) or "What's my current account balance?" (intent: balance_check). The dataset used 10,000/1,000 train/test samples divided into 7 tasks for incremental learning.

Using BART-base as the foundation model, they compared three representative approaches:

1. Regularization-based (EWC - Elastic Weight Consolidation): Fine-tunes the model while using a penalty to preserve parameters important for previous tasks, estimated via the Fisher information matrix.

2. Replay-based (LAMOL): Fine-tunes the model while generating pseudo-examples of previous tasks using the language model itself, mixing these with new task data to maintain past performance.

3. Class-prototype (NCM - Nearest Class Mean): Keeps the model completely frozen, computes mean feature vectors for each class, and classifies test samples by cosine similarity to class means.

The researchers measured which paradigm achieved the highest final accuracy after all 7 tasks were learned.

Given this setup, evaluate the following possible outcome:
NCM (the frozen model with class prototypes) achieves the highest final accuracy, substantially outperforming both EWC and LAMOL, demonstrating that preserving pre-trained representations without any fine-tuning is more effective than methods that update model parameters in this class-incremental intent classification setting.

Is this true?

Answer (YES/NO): YES